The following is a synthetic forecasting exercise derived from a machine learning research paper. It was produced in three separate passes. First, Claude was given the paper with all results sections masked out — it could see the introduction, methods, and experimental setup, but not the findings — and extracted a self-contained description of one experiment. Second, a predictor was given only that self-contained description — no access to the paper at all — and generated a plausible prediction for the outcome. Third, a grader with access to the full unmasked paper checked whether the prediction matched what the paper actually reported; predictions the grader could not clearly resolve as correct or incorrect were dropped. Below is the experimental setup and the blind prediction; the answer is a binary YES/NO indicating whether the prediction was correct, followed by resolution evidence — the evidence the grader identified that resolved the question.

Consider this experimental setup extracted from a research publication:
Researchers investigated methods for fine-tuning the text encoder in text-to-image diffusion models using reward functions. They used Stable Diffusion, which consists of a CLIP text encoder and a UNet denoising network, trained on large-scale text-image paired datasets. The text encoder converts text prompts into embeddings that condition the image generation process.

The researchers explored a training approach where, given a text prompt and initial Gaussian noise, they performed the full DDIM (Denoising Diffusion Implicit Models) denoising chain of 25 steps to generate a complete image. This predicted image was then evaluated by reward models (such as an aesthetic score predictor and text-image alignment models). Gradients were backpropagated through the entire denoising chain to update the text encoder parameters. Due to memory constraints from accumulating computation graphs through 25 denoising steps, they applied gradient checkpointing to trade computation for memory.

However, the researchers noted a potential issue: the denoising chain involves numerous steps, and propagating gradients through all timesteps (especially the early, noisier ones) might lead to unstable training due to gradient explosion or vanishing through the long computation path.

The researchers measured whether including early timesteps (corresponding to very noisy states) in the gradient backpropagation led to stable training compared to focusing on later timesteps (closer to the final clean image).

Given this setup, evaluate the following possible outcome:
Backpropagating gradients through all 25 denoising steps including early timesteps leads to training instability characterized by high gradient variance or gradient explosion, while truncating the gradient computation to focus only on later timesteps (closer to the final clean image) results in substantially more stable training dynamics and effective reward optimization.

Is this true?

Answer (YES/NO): YES